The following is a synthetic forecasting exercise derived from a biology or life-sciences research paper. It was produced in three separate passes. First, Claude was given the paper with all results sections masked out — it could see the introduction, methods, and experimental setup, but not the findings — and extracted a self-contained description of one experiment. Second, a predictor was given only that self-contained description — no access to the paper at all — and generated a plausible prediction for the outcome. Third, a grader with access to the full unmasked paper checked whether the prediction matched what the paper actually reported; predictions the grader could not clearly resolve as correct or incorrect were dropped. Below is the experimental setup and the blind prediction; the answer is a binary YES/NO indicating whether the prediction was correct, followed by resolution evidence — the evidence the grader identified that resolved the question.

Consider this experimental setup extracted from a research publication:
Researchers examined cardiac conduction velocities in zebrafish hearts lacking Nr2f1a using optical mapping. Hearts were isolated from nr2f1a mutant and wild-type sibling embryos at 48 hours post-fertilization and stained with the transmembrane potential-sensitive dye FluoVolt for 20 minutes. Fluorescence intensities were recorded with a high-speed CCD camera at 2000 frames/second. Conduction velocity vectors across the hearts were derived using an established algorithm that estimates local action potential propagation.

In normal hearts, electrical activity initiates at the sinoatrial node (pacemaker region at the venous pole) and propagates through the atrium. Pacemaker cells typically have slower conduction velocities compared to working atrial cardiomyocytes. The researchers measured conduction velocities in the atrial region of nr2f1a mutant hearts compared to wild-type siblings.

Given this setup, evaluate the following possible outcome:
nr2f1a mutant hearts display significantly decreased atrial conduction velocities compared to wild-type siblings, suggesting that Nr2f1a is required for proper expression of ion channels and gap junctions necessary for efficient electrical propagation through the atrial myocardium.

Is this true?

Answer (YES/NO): YES